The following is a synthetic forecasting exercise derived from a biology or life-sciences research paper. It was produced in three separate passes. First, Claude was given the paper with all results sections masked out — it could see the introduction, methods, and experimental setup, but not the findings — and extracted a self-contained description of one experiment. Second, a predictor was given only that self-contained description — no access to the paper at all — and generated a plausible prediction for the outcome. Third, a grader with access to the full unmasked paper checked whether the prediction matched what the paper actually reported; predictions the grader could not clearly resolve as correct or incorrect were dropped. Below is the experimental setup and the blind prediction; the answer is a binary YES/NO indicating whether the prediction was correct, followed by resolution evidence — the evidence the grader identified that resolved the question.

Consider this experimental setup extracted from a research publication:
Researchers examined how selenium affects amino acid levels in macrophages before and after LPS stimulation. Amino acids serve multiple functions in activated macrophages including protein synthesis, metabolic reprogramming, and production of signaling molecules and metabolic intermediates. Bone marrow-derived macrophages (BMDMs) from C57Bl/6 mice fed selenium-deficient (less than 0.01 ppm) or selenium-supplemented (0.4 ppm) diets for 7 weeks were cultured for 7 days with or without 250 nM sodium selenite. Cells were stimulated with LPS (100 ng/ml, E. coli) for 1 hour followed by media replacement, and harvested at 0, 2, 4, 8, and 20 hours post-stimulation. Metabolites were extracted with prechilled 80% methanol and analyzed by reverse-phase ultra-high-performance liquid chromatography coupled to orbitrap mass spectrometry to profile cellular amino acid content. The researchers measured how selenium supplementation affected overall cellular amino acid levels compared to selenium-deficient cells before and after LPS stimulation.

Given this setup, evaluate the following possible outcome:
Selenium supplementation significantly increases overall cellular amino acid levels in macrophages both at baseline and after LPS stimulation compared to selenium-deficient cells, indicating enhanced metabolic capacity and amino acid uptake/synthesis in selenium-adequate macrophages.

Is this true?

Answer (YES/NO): NO